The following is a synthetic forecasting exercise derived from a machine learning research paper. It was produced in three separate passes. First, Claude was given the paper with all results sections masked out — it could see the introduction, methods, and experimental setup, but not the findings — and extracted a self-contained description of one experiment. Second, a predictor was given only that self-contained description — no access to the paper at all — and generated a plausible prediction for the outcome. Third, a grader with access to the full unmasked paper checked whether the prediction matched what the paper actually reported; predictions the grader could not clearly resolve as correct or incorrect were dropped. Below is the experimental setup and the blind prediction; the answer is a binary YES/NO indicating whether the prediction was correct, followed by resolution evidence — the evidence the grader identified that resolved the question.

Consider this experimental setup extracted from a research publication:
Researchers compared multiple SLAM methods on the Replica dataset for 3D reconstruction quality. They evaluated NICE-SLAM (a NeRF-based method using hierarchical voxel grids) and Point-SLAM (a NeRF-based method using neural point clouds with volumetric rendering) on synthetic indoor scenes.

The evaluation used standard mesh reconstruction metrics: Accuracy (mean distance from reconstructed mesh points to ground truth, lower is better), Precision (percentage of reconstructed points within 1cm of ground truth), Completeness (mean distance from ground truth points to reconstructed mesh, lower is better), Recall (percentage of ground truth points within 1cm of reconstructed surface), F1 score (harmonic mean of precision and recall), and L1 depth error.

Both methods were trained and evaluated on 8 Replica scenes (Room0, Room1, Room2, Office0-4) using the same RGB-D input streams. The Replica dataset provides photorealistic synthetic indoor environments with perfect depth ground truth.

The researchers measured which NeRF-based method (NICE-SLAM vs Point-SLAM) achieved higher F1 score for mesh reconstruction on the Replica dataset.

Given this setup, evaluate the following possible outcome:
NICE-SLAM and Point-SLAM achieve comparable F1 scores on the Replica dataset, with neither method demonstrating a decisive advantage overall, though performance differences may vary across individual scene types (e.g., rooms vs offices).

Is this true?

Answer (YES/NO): NO